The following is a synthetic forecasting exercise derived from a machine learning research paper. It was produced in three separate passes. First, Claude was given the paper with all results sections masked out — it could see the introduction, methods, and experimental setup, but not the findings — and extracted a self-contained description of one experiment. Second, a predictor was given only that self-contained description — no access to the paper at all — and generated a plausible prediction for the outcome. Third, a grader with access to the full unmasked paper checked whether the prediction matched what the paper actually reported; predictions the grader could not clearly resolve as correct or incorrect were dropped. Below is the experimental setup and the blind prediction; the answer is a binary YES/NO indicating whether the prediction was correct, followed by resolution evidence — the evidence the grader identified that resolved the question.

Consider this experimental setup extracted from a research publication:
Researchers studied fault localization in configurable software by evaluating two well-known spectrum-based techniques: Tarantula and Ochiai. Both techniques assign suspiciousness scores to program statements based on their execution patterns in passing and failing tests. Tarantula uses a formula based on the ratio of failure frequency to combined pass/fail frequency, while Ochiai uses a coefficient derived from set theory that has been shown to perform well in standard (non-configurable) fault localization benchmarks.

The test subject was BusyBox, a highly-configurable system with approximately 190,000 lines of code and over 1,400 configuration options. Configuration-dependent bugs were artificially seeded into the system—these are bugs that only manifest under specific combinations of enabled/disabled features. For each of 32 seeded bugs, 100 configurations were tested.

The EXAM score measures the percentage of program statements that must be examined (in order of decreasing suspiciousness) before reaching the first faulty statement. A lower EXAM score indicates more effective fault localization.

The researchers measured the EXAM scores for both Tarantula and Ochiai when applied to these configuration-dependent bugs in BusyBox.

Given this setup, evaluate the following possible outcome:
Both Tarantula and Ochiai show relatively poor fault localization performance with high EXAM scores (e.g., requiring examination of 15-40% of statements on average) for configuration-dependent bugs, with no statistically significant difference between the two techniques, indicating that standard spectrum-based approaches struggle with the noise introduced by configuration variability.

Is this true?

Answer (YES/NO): YES